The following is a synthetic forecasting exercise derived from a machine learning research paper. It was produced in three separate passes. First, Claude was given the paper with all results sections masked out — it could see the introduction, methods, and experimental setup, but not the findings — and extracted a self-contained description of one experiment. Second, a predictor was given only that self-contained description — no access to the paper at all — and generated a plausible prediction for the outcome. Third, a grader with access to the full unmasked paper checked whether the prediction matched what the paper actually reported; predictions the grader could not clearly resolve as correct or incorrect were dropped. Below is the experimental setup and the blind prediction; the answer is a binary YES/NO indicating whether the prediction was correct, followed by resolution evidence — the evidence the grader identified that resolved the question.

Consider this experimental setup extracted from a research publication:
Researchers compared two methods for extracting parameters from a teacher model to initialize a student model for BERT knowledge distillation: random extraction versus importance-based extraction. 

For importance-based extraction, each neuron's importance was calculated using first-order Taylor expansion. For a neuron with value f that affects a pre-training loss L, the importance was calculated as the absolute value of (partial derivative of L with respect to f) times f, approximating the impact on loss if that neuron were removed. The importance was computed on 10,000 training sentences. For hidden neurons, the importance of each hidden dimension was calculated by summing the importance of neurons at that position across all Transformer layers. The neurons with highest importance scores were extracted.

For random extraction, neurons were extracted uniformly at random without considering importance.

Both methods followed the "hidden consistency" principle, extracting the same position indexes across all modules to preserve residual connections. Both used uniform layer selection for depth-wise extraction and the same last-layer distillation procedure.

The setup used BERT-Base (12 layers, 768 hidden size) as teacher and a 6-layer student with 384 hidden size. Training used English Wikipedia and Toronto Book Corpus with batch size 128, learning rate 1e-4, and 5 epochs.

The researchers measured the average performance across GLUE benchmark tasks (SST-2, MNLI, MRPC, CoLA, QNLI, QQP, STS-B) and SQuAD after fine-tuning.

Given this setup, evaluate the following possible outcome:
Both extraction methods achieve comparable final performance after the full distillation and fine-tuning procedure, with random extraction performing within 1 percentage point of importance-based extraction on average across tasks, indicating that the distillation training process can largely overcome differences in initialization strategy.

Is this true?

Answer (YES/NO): YES